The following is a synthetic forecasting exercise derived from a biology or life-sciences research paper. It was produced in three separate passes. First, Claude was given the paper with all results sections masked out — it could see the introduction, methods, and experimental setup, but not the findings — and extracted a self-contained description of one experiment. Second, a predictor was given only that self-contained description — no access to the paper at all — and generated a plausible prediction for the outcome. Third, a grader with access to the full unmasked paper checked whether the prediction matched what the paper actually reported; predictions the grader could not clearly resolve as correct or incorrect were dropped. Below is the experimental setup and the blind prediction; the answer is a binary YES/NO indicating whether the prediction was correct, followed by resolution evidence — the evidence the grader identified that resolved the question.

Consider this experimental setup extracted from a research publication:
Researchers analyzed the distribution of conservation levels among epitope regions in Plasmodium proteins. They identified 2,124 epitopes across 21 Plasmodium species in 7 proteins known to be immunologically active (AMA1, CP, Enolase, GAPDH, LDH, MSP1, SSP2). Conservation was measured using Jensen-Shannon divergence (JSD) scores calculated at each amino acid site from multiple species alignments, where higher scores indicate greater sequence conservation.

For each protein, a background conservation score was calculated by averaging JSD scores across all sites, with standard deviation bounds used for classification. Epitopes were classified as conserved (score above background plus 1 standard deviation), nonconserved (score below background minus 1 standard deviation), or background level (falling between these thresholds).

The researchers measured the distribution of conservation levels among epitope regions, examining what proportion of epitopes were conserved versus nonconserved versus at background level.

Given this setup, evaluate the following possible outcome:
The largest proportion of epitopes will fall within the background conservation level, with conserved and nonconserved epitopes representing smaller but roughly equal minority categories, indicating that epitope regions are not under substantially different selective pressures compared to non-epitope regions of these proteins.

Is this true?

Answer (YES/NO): NO